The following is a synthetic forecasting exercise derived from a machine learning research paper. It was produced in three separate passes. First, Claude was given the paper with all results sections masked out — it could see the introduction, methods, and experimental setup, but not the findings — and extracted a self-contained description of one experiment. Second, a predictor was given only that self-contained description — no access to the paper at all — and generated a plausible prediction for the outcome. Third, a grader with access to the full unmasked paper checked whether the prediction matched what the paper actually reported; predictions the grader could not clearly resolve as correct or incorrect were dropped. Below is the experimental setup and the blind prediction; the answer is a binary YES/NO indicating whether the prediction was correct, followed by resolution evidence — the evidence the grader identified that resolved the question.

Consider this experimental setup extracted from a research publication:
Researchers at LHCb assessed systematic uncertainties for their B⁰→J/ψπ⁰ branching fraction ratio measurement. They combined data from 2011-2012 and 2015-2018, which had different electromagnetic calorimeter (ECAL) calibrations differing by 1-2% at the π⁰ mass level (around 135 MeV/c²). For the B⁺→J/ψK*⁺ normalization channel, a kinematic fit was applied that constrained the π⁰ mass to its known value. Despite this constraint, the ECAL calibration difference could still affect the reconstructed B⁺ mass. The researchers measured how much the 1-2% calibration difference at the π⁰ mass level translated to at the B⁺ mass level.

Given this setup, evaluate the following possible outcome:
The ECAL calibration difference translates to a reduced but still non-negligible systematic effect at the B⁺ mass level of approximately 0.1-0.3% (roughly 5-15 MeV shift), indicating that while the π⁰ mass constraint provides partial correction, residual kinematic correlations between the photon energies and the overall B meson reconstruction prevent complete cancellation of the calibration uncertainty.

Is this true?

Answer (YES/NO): NO